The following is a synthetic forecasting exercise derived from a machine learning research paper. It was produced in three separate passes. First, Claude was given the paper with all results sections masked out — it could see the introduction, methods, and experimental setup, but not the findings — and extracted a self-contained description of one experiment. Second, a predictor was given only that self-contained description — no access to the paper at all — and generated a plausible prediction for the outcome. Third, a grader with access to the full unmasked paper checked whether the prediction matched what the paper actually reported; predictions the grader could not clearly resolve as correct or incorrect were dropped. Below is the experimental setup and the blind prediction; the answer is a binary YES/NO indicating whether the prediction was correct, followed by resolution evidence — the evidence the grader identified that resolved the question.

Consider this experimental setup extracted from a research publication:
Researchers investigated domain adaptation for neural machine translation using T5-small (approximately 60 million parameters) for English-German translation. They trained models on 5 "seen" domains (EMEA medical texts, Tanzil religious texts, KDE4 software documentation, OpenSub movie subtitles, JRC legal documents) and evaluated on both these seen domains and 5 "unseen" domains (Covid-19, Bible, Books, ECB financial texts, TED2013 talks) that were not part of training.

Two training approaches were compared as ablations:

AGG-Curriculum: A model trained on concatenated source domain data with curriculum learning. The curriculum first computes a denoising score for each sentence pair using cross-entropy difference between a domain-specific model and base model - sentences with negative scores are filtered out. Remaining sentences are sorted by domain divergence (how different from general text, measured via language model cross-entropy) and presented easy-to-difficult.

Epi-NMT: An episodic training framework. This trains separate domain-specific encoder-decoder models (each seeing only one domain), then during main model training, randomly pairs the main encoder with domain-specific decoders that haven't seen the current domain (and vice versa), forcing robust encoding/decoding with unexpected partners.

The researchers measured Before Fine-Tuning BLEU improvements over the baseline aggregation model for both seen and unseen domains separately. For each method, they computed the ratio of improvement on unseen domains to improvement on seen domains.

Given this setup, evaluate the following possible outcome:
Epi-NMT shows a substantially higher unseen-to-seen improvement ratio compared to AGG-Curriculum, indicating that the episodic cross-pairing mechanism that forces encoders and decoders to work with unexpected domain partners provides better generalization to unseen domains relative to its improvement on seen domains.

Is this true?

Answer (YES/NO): NO